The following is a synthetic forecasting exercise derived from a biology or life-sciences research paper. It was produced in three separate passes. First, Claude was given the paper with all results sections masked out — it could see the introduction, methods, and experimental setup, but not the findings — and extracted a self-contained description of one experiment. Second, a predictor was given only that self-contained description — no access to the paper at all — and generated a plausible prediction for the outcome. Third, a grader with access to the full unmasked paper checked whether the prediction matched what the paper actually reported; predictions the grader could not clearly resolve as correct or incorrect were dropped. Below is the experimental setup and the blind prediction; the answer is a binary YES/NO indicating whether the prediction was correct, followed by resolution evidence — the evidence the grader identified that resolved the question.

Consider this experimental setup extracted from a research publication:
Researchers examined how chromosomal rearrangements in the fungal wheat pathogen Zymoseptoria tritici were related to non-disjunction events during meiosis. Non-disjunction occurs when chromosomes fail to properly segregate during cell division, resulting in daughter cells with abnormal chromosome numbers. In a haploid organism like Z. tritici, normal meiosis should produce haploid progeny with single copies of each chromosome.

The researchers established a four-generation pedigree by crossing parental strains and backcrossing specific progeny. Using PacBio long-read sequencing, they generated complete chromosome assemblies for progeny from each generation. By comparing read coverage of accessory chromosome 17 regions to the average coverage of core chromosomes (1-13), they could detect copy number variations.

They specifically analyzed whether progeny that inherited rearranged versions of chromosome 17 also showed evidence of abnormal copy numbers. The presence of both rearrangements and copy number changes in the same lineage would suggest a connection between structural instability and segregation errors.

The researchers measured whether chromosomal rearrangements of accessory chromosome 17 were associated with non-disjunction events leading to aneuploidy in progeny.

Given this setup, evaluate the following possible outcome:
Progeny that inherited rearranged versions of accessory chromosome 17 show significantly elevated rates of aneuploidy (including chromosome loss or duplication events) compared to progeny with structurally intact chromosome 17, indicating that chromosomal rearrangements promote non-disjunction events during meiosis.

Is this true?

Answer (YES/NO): YES